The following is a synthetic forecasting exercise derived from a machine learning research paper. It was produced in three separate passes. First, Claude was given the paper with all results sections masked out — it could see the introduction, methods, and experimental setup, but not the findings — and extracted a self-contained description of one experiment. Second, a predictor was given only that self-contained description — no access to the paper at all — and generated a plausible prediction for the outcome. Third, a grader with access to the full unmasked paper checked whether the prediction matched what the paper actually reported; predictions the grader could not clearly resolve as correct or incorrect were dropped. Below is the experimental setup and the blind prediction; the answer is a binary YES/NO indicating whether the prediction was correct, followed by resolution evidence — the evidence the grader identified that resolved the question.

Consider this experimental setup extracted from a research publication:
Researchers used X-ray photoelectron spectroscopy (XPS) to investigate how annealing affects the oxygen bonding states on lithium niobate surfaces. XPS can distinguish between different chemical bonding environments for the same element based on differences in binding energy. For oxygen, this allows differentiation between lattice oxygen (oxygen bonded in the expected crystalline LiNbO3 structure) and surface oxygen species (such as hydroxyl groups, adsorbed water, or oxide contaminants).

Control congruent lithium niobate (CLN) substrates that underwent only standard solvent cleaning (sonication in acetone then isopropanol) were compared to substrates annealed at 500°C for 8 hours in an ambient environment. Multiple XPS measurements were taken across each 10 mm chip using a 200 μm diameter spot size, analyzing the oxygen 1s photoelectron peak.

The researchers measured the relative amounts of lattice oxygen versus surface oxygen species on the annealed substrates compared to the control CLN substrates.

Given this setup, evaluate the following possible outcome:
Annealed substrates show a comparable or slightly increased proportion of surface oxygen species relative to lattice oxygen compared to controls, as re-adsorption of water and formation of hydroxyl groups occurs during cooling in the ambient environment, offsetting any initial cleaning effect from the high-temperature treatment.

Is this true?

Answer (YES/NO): NO